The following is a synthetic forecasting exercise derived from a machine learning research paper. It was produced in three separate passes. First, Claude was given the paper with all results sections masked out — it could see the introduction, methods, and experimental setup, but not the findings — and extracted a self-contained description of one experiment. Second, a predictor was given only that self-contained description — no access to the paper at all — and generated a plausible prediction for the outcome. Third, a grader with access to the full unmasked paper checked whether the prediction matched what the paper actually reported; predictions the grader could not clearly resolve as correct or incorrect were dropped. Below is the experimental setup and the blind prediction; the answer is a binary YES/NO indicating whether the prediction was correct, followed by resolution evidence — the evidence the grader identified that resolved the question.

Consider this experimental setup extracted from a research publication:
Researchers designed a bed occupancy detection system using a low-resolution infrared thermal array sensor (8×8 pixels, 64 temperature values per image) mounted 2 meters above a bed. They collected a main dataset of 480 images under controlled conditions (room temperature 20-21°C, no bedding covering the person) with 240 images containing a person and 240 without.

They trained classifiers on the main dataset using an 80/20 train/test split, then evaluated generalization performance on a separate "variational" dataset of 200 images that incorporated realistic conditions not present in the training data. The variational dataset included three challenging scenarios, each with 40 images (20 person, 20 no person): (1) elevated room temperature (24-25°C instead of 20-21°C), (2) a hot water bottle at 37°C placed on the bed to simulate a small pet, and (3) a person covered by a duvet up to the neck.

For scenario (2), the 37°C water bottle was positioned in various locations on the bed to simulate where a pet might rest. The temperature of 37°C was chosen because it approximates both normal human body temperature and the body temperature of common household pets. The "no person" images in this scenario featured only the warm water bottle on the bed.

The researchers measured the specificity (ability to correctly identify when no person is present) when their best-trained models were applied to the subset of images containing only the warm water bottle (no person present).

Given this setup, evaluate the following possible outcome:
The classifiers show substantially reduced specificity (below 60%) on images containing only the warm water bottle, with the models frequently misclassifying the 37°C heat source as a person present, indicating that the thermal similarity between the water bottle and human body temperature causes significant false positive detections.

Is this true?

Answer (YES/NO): NO